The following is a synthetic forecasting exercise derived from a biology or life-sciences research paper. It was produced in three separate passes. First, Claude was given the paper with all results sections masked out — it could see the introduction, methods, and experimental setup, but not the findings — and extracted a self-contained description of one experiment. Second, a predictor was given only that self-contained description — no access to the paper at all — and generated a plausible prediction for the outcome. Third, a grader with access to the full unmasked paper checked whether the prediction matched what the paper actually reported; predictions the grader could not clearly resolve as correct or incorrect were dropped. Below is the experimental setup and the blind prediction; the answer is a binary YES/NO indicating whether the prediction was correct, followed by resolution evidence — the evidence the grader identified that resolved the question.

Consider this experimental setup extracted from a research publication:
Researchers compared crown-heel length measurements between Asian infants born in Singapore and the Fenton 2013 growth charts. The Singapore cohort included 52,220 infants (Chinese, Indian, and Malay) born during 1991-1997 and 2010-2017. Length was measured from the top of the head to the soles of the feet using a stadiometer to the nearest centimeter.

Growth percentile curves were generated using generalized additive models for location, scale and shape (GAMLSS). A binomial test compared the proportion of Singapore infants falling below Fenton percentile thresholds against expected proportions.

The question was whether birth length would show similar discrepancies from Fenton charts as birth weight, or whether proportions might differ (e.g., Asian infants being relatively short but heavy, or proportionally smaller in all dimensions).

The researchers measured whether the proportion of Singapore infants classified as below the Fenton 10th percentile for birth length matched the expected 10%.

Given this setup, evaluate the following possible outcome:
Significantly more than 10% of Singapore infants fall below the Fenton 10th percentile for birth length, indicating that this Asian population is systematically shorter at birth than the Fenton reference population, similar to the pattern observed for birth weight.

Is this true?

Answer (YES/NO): YES